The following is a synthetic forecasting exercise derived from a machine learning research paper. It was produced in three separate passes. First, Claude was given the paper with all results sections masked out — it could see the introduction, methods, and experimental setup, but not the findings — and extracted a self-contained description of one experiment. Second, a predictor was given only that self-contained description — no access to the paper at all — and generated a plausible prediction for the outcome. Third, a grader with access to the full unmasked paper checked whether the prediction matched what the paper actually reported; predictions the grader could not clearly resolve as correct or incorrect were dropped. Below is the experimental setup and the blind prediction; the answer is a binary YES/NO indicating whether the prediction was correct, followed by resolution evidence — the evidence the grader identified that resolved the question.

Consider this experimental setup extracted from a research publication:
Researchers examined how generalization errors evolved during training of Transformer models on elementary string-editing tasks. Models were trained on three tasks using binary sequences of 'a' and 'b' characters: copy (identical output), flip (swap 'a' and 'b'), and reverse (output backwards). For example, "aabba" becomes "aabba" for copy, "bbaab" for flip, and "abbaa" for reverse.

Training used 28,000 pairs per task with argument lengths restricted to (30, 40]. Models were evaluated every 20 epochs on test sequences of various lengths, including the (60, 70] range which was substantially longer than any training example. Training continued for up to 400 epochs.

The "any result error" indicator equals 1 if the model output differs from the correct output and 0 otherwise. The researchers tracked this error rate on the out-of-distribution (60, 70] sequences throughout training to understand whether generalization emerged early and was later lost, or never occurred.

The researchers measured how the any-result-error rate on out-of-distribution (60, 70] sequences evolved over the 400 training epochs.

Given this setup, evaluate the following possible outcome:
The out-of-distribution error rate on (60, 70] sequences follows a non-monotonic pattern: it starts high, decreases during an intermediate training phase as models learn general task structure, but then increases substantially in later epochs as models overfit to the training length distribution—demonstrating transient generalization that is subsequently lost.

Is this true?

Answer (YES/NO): NO